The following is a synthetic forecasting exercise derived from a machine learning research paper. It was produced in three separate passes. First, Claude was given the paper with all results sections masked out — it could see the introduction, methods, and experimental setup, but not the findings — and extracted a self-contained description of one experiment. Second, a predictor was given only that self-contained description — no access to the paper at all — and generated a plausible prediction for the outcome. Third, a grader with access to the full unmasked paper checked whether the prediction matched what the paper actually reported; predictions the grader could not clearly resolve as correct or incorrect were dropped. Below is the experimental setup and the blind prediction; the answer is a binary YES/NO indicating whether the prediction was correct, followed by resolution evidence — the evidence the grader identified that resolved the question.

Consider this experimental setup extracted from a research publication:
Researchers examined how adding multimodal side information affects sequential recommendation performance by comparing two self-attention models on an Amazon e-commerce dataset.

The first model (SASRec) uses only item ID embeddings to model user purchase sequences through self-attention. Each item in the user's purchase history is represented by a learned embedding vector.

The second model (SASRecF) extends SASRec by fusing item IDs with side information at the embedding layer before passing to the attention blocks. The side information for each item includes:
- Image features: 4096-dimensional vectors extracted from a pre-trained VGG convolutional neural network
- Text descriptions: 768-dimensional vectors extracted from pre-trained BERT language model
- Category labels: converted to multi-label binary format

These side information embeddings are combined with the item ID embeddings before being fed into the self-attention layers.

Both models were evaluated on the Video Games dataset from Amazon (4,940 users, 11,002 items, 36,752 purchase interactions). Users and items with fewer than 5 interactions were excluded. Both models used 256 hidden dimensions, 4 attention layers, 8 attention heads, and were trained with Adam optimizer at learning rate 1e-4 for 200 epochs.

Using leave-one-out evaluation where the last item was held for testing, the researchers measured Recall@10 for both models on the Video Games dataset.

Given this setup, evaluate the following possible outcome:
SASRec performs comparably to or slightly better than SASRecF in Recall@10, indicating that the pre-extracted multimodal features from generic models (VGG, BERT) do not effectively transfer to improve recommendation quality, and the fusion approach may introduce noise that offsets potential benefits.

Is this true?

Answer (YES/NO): YES